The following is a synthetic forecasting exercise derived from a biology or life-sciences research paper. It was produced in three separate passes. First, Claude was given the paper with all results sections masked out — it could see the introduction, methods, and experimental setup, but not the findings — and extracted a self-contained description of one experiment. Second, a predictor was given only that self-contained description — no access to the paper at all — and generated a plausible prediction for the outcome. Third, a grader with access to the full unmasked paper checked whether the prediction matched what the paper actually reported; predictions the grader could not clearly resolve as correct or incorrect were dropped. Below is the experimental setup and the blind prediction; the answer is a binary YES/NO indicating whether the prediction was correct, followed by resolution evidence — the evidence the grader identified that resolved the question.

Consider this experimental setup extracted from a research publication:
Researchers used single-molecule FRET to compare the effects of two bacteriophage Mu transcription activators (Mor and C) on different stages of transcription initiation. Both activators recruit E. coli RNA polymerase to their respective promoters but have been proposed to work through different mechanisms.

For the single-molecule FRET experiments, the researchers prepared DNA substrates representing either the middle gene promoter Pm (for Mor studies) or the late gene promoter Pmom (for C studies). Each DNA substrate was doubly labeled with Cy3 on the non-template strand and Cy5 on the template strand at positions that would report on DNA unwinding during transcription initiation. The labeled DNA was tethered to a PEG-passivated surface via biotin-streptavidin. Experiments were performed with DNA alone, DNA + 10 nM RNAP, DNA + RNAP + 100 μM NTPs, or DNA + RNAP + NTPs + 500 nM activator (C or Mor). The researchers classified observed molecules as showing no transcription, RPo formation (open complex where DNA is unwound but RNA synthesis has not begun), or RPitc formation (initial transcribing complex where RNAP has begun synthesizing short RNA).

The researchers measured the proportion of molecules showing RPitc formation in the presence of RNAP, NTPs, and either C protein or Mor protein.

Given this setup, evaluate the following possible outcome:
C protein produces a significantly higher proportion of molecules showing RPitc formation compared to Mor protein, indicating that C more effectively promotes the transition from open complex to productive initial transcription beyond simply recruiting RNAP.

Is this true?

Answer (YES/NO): YES